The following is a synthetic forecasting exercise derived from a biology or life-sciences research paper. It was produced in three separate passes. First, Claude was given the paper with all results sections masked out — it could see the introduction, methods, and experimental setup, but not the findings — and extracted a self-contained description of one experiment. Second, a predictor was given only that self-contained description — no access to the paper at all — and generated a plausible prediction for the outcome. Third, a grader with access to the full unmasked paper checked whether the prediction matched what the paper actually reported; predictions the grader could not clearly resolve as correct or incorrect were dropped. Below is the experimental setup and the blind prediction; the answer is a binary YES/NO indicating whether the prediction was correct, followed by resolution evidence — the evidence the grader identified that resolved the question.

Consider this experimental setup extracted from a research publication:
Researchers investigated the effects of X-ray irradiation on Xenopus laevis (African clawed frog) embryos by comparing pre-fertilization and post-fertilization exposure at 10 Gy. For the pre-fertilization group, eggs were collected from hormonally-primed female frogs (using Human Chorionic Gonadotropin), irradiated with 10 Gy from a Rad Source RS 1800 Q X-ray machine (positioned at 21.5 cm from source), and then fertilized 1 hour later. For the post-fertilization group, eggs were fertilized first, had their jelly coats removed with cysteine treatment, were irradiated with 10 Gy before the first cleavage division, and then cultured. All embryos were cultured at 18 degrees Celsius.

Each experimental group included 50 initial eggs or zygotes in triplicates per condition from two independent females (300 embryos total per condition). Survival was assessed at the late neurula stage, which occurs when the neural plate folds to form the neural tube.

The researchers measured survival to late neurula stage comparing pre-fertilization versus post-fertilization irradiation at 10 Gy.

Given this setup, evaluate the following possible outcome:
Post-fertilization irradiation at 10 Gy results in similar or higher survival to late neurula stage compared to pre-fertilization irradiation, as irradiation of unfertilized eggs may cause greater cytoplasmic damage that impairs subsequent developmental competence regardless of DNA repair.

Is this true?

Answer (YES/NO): YES